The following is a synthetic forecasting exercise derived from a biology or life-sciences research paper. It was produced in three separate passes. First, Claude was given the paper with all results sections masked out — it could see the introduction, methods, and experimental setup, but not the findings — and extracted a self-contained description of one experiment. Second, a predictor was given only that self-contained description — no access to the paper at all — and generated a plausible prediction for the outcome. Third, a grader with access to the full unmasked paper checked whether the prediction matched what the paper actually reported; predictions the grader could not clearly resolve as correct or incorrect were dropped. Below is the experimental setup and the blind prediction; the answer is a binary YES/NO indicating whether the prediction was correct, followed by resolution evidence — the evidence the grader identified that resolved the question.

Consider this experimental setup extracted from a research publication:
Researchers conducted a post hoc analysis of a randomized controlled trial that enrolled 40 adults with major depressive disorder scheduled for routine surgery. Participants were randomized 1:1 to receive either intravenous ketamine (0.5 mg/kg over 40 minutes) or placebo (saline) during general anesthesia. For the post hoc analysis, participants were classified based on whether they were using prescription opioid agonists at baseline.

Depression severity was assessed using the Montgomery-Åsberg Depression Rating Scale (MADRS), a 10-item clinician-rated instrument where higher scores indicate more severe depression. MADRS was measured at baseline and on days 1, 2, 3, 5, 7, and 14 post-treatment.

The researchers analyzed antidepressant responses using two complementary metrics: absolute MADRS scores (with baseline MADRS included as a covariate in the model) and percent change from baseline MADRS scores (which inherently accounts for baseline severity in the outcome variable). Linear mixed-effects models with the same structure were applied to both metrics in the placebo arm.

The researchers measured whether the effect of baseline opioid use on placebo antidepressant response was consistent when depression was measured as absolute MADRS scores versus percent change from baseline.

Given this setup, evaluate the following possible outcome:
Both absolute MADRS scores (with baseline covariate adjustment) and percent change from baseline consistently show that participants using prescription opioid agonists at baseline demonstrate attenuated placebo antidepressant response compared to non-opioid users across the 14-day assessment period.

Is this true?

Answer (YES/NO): YES